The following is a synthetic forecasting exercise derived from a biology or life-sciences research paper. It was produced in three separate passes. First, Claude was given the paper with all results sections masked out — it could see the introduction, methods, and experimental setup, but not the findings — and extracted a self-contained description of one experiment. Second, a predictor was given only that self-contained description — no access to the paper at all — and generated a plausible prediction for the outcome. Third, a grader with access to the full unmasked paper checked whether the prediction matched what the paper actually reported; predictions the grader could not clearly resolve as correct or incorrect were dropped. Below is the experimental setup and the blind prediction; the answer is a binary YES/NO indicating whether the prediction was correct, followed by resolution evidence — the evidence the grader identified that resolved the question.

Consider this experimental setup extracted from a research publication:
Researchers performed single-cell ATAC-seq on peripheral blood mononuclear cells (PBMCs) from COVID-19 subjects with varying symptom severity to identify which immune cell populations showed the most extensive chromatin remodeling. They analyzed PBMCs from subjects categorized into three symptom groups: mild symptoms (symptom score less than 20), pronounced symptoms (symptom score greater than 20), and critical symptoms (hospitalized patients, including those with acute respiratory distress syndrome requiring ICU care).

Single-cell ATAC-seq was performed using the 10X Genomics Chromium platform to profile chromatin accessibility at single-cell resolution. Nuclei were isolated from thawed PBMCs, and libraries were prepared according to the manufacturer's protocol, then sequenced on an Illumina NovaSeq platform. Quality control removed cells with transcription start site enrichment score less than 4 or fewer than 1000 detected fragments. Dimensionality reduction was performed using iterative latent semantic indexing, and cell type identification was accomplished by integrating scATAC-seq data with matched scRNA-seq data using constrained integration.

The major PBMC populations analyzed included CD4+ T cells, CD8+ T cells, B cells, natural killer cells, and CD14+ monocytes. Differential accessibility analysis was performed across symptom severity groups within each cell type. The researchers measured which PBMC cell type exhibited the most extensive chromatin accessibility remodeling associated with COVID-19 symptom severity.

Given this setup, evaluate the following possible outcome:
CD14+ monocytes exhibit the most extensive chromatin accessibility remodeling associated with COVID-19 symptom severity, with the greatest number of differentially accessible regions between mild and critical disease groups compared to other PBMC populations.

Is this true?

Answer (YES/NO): YES